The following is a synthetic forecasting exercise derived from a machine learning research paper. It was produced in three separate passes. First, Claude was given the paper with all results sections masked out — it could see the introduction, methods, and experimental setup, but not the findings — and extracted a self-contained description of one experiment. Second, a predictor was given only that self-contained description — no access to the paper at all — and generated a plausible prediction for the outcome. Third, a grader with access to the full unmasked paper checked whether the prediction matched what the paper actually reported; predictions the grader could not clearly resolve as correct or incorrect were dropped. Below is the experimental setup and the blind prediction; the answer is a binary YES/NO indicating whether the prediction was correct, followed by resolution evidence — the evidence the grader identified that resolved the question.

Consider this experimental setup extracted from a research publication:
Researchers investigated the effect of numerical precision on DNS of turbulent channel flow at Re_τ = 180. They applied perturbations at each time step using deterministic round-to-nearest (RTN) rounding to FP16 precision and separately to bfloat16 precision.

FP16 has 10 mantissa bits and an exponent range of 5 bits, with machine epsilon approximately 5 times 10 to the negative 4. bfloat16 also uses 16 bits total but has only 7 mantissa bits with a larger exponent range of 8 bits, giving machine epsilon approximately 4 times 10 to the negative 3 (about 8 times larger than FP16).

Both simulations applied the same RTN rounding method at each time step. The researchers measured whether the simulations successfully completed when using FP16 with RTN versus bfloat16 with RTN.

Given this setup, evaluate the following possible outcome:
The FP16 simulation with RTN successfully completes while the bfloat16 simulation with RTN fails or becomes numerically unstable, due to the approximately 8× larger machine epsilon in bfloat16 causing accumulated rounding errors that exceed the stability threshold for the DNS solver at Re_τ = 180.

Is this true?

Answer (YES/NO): YES